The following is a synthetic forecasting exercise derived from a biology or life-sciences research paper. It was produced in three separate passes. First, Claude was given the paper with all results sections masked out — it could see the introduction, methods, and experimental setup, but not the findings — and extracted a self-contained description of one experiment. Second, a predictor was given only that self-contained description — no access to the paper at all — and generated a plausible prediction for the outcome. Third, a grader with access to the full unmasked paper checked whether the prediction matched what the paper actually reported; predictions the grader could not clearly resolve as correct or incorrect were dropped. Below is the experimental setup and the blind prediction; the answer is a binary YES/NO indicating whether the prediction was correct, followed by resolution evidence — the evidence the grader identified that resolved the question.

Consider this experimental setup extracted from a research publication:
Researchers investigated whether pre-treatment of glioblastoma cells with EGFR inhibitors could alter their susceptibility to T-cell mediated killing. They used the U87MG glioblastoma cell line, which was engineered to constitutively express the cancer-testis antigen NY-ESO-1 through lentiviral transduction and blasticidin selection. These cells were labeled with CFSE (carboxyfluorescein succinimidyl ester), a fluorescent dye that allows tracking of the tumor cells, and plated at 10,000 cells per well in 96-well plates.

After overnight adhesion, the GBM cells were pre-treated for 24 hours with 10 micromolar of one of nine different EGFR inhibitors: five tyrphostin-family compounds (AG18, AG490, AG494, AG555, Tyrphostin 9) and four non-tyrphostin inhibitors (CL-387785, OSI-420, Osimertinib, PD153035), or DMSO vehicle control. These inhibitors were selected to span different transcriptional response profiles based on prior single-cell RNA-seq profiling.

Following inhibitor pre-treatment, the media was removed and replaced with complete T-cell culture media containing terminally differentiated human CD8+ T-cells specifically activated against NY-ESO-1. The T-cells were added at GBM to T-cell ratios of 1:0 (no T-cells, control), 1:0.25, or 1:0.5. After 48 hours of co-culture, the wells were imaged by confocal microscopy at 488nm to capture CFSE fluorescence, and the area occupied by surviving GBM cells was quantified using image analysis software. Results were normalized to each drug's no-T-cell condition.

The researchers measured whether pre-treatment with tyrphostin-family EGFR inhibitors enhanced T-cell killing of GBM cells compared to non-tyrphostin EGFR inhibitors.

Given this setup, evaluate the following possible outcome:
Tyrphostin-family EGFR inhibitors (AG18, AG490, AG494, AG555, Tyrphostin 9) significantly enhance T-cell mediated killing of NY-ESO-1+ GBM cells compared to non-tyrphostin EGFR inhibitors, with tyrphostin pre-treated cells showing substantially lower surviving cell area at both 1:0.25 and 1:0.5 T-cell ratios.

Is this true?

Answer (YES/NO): NO